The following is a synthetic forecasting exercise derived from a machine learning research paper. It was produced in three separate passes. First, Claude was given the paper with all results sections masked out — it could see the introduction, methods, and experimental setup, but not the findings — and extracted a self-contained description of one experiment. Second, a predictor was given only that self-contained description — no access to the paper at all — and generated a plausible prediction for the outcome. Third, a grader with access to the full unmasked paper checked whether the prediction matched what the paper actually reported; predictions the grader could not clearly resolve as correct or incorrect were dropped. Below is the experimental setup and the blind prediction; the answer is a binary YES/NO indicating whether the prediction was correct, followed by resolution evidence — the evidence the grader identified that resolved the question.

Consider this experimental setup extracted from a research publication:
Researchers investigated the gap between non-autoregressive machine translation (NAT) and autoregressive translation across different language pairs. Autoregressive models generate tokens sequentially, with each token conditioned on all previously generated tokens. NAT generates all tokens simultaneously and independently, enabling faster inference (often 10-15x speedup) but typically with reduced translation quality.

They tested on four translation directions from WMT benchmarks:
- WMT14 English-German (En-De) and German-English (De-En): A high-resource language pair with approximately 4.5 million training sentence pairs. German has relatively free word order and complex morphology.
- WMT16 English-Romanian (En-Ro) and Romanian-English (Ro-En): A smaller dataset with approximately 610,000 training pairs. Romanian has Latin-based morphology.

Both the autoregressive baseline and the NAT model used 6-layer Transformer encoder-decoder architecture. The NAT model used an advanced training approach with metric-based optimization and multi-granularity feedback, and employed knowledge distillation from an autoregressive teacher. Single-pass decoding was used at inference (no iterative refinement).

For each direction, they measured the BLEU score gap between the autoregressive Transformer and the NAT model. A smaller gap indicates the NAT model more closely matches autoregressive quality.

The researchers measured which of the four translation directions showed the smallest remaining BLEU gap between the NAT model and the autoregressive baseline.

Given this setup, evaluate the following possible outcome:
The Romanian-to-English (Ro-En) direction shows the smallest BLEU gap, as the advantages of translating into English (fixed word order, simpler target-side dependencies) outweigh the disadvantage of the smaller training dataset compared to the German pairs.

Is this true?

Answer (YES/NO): YES